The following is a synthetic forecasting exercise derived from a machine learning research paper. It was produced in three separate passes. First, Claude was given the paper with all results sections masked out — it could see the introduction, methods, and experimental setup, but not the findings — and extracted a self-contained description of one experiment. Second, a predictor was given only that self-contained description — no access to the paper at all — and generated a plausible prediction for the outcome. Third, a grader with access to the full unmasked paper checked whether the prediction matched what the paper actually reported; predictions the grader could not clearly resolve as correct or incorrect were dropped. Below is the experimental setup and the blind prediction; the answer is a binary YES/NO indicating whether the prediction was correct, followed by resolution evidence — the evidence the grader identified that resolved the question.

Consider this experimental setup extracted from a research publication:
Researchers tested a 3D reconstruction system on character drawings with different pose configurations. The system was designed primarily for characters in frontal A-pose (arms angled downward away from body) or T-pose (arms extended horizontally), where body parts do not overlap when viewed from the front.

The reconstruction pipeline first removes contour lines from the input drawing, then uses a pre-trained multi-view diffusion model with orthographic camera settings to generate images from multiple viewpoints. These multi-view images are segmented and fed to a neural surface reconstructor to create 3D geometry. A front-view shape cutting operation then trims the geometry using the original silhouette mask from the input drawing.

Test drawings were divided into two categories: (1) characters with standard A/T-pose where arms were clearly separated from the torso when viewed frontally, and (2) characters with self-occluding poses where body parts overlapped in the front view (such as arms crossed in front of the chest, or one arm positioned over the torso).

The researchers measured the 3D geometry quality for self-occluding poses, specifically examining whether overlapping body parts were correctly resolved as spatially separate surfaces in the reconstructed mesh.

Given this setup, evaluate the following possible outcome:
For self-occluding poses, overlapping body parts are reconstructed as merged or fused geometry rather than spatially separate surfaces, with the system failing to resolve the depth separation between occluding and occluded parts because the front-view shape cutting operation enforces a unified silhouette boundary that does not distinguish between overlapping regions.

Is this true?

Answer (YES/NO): NO